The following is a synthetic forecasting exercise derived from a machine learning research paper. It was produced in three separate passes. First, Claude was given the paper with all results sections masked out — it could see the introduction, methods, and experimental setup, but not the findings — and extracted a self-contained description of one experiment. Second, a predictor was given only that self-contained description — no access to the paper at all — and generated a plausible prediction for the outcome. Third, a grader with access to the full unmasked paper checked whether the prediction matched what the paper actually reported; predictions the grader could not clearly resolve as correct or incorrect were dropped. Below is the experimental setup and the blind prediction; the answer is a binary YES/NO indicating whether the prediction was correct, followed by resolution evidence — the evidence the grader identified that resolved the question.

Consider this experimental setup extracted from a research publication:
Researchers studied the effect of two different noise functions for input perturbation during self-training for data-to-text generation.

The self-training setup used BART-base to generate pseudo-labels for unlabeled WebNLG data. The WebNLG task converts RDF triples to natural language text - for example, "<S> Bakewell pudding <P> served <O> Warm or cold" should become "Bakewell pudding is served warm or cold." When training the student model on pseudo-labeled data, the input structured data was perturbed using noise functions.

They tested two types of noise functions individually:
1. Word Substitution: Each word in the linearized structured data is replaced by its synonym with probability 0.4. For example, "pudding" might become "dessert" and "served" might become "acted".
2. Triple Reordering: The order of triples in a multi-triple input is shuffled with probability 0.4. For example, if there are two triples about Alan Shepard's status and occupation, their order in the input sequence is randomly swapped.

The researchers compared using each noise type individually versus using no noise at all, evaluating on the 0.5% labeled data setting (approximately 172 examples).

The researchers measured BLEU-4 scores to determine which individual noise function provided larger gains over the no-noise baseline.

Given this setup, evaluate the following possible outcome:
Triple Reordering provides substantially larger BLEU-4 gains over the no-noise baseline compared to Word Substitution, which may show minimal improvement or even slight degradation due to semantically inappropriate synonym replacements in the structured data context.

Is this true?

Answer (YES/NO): NO